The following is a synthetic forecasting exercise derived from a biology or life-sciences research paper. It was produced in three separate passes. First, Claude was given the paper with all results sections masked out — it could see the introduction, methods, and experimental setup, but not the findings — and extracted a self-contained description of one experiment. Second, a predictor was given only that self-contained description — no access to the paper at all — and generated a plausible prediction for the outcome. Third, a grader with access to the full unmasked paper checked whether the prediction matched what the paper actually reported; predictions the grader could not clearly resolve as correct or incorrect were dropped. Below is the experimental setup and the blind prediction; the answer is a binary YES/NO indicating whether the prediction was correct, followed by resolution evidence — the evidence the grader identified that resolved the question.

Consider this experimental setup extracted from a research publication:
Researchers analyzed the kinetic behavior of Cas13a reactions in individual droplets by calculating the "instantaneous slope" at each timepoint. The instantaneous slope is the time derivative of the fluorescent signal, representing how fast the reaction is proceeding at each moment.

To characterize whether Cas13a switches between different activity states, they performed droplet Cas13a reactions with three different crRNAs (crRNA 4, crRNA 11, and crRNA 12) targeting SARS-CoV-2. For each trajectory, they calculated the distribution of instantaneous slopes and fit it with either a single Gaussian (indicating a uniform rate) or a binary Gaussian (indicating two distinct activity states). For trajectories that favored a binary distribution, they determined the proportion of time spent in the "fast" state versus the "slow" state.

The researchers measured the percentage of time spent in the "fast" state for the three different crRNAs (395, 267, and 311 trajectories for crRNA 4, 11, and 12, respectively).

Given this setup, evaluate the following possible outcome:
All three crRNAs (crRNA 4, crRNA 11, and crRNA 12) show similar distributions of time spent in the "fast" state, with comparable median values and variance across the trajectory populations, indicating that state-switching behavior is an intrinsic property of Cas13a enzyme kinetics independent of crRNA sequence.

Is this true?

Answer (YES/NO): NO